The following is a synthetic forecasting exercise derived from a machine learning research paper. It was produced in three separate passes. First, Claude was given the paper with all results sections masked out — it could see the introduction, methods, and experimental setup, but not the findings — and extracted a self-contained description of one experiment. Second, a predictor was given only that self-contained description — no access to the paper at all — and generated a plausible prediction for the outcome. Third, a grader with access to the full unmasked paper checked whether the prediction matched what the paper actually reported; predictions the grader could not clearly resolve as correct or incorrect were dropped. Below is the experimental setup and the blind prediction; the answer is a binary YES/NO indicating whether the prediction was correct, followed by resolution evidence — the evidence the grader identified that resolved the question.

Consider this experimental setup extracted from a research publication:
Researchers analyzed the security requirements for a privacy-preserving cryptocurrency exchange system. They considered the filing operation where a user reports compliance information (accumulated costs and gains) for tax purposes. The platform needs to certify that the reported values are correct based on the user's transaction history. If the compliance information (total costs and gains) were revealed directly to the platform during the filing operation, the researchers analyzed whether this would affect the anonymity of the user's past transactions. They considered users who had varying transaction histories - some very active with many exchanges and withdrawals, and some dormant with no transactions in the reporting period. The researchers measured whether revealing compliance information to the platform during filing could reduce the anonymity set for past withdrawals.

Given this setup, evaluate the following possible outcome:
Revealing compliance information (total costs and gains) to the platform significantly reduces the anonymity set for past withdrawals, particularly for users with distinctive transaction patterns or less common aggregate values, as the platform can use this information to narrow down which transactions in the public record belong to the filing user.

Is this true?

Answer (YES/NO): NO